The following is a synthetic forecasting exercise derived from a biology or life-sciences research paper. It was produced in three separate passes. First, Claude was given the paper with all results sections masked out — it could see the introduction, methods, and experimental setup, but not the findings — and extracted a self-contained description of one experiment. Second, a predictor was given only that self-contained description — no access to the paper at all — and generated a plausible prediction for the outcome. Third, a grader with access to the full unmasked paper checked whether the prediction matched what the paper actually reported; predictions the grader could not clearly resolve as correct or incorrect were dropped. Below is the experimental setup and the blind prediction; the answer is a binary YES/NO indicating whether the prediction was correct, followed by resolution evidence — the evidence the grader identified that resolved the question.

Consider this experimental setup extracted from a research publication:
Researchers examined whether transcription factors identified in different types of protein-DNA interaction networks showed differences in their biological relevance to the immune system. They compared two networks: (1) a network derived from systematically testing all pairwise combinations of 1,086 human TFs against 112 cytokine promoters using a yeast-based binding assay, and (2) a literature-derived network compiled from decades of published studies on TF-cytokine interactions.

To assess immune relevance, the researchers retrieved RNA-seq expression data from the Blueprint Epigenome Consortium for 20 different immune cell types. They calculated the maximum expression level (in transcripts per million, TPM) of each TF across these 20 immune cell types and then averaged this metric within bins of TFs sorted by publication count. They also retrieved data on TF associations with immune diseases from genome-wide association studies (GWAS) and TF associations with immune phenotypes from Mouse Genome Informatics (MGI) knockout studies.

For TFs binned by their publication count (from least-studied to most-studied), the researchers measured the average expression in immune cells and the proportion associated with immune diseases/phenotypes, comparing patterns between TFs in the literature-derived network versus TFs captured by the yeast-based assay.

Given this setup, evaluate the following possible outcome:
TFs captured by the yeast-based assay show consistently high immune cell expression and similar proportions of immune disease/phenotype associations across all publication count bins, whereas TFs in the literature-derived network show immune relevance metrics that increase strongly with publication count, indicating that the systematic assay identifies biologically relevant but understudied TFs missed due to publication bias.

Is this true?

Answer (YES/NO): NO